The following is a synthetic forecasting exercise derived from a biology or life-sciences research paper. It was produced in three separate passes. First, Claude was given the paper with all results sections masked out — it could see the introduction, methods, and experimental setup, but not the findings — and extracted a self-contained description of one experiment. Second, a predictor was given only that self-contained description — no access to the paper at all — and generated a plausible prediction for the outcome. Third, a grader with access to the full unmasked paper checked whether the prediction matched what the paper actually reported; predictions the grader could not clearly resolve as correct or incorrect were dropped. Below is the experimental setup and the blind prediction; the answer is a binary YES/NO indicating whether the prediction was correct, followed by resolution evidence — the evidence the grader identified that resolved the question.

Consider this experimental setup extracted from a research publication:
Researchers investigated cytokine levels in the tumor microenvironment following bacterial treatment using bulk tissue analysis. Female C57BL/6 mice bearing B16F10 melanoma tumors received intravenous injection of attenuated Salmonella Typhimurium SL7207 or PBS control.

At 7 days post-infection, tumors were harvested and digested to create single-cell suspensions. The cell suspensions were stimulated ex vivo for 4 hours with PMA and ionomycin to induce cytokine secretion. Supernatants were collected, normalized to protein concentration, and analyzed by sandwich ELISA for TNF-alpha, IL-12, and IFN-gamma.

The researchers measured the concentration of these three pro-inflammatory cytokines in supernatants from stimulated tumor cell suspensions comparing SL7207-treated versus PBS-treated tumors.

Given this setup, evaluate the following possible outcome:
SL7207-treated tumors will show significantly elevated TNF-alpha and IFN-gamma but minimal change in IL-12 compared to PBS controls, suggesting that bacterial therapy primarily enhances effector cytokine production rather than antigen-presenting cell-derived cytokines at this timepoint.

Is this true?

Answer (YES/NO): NO